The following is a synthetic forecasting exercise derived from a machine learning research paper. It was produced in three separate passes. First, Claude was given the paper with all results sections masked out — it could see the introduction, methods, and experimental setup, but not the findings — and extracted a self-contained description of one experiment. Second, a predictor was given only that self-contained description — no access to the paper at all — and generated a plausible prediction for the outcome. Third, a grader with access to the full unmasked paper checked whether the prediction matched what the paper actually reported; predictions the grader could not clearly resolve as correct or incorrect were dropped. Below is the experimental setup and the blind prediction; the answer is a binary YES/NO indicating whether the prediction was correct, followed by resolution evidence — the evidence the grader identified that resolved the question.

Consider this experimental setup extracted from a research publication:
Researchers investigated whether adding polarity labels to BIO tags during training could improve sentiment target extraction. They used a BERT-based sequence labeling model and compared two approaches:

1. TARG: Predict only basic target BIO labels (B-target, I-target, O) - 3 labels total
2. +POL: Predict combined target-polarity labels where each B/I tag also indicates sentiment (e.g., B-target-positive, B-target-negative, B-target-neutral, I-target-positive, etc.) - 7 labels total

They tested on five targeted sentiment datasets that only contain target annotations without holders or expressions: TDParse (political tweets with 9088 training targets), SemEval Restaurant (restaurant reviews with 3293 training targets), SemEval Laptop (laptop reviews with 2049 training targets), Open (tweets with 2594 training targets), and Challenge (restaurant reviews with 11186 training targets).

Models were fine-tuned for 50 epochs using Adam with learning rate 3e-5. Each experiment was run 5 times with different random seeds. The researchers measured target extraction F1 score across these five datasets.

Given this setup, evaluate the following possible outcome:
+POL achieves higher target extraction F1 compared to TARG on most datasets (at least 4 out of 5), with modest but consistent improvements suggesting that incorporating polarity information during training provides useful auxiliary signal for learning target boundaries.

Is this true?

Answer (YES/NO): YES